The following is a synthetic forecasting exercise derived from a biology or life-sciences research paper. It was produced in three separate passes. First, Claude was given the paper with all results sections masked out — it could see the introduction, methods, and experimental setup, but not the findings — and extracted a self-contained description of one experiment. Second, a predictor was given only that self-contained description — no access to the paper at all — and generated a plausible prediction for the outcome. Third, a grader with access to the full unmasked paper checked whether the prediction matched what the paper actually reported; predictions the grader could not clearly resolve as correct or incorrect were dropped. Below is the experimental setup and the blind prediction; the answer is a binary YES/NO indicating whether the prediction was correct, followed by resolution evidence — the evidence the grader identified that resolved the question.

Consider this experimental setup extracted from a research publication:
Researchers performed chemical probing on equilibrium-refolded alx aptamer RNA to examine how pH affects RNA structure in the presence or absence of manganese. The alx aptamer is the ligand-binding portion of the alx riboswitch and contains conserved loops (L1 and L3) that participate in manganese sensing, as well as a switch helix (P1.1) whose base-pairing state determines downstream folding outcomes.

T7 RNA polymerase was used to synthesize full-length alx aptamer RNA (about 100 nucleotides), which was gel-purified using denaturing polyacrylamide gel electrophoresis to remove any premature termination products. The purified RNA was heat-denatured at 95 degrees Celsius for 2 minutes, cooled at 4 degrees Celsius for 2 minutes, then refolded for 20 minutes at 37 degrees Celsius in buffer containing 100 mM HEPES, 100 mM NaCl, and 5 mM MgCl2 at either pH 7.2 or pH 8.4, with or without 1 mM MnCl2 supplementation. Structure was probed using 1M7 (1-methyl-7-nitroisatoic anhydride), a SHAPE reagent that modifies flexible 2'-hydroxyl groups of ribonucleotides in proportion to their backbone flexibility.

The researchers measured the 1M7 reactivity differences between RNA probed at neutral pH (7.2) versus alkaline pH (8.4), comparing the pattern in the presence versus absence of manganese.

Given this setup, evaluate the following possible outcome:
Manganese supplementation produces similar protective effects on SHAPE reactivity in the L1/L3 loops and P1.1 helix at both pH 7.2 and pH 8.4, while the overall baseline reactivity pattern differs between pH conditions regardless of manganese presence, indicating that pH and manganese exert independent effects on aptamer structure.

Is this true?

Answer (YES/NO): NO